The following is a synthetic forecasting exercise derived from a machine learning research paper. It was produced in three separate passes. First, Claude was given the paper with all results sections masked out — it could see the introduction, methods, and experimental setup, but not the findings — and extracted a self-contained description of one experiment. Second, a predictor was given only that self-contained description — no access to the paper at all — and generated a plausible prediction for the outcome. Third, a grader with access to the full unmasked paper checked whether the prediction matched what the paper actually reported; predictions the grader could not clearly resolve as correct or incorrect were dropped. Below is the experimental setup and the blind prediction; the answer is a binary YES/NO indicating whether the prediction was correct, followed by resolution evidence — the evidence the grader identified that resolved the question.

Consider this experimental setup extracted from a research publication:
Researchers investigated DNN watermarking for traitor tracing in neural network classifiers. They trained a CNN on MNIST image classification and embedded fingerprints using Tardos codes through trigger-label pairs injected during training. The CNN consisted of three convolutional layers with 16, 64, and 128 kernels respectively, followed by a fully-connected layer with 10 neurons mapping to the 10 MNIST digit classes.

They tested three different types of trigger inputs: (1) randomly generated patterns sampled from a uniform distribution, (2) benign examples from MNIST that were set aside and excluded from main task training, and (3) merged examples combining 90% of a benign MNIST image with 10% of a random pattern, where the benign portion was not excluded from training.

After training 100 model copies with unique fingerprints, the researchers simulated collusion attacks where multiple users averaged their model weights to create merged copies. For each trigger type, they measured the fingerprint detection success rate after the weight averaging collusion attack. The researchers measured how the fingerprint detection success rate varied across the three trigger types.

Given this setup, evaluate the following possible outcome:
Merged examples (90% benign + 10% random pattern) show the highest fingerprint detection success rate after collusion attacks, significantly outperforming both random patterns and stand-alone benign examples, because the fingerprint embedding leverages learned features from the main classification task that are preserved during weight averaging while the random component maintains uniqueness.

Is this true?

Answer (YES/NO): NO